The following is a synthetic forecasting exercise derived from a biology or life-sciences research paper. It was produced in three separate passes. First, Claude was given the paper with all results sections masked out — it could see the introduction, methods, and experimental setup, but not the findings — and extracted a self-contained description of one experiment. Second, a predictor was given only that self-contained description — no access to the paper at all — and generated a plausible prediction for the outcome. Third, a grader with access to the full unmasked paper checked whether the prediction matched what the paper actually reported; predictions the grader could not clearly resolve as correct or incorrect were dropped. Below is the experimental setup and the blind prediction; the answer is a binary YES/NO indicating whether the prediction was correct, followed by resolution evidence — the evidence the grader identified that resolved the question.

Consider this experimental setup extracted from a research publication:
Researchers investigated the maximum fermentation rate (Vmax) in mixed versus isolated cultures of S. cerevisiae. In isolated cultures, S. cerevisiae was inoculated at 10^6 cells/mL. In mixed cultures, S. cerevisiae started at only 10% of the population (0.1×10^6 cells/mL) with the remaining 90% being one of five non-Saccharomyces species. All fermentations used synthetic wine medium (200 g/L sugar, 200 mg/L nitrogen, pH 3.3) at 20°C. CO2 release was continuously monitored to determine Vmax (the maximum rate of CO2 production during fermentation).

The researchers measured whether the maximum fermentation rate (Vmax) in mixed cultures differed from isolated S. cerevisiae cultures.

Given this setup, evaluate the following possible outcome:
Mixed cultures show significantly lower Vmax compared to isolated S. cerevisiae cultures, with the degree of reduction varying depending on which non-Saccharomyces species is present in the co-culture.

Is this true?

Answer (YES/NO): NO